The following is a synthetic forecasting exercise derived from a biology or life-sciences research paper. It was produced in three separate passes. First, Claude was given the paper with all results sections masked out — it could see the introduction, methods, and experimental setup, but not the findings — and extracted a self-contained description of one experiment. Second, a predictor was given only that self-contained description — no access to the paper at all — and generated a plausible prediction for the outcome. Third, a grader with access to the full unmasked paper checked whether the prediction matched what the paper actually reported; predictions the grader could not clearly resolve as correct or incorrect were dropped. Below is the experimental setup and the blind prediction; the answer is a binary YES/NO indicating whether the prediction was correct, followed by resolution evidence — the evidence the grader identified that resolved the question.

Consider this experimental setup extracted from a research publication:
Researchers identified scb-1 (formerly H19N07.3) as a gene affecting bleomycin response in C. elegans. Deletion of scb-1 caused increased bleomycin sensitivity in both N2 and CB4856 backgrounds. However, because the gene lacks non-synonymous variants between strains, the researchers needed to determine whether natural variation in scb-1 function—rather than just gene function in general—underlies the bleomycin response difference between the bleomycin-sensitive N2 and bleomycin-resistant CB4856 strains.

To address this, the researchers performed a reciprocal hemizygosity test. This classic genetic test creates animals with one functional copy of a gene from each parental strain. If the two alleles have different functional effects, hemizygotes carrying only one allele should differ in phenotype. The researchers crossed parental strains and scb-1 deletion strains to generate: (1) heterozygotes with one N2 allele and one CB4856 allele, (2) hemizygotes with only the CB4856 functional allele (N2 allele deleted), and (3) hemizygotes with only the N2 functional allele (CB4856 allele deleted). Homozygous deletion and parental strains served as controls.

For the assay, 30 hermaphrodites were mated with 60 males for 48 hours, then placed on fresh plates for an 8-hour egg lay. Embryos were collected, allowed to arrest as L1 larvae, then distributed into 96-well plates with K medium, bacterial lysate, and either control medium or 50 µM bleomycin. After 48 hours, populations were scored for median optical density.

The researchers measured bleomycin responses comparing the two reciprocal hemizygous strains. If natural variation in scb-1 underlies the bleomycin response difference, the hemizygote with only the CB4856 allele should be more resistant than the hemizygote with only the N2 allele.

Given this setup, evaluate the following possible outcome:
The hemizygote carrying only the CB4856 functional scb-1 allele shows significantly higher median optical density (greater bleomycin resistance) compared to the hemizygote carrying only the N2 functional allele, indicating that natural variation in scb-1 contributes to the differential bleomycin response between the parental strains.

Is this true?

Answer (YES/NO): YES